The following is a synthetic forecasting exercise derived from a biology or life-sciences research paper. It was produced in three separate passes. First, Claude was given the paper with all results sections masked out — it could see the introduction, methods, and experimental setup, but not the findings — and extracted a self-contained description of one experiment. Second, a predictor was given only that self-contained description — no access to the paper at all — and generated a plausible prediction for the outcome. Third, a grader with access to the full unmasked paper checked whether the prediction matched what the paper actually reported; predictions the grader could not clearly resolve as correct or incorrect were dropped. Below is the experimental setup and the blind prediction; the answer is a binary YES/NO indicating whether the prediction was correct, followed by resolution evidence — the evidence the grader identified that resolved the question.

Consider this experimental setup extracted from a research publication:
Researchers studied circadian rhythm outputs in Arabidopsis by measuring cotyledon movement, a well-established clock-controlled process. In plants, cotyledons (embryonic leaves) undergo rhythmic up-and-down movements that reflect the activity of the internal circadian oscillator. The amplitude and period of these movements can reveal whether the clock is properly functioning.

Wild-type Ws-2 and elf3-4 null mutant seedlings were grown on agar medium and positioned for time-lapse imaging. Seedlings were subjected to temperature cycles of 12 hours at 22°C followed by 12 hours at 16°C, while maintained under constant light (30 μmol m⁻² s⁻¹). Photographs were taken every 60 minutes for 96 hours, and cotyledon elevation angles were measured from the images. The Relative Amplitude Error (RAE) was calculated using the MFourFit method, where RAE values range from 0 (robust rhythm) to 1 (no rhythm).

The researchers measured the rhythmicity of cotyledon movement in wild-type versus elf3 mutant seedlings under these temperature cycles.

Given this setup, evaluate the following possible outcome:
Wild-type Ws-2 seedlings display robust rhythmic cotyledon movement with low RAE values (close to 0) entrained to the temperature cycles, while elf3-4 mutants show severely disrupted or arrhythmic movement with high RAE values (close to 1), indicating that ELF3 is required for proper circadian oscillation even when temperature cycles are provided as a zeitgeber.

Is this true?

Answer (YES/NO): NO